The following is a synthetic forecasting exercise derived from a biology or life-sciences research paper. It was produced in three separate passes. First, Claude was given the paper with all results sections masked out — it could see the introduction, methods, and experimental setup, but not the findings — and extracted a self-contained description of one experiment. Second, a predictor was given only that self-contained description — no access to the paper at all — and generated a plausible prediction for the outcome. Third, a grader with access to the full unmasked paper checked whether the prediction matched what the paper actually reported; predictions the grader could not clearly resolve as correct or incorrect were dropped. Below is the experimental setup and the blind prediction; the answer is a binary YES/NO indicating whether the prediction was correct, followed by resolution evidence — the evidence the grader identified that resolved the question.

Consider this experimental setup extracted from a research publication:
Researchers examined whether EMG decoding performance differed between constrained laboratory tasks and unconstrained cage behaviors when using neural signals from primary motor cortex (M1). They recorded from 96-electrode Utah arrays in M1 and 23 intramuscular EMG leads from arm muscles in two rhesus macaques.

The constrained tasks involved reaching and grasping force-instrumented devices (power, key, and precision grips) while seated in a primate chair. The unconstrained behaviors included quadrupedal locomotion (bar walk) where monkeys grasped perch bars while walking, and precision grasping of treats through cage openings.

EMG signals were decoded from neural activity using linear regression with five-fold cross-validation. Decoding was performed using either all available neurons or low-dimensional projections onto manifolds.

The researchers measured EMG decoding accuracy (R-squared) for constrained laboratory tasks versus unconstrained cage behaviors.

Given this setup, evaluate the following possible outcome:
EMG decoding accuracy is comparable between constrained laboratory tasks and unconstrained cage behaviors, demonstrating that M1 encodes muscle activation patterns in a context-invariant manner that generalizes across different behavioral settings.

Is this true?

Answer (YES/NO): YES